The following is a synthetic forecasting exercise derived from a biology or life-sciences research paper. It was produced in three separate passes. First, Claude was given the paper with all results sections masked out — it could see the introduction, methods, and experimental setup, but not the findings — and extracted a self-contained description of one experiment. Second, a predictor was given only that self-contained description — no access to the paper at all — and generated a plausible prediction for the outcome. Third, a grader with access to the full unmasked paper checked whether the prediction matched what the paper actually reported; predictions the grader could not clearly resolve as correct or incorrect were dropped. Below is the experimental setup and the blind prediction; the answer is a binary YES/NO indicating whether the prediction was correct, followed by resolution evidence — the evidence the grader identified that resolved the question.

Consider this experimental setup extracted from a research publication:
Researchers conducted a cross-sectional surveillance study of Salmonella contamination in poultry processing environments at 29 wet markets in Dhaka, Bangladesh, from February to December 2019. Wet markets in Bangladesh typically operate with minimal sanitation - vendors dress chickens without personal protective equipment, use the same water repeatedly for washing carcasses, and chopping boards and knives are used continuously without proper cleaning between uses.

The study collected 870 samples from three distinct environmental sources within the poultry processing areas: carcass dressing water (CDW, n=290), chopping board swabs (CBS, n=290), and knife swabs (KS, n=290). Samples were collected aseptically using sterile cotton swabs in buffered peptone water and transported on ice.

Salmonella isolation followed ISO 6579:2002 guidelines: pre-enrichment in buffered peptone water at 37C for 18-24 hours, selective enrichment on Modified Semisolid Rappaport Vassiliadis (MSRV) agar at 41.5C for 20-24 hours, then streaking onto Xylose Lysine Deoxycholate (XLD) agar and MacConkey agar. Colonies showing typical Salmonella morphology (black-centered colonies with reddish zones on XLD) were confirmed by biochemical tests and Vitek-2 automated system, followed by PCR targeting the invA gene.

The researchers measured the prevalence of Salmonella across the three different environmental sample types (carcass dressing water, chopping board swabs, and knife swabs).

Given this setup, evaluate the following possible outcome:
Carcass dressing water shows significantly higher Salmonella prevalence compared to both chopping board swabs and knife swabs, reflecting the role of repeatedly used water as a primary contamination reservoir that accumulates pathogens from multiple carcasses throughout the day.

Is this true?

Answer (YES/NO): NO